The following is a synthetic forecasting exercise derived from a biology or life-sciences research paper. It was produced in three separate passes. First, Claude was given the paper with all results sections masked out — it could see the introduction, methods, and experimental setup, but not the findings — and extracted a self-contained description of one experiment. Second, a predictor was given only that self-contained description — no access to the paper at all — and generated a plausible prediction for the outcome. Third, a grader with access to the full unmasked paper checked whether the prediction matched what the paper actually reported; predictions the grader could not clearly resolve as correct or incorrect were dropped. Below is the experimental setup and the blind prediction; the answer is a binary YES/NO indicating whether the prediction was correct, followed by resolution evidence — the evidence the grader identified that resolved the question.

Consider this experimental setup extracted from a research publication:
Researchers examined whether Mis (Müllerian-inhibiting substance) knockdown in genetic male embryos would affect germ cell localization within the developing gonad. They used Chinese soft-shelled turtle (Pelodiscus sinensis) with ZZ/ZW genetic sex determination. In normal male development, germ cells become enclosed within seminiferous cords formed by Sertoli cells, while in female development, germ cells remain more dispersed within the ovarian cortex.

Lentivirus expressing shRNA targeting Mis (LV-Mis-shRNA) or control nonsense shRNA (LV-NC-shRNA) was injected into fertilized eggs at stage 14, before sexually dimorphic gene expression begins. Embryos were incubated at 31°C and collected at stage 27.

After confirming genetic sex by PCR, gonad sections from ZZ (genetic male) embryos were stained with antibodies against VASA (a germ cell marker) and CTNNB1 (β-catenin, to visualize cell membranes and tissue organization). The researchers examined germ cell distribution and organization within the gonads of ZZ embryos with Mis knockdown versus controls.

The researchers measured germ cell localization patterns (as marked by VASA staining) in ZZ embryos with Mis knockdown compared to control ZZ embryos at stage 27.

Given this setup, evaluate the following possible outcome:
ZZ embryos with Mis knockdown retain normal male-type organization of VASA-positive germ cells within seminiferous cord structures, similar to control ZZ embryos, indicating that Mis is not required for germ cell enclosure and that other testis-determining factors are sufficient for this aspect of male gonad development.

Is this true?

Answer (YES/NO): NO